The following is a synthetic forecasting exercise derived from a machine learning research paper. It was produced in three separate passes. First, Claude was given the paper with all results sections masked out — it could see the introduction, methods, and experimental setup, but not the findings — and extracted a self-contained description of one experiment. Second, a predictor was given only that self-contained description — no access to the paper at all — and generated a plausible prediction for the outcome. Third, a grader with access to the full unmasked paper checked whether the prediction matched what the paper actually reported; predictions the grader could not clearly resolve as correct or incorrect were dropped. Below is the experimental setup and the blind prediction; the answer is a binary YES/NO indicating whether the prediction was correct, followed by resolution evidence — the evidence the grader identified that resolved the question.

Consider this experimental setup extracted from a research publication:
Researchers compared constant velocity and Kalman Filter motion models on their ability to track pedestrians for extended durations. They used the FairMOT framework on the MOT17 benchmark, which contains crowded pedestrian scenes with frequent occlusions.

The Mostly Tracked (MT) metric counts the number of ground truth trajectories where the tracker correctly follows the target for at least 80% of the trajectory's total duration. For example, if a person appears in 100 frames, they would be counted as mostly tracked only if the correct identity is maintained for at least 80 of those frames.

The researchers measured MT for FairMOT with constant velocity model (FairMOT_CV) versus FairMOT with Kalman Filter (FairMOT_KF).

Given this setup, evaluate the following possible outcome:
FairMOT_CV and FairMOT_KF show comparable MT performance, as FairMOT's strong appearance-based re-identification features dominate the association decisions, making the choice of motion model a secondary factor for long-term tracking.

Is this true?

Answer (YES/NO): YES